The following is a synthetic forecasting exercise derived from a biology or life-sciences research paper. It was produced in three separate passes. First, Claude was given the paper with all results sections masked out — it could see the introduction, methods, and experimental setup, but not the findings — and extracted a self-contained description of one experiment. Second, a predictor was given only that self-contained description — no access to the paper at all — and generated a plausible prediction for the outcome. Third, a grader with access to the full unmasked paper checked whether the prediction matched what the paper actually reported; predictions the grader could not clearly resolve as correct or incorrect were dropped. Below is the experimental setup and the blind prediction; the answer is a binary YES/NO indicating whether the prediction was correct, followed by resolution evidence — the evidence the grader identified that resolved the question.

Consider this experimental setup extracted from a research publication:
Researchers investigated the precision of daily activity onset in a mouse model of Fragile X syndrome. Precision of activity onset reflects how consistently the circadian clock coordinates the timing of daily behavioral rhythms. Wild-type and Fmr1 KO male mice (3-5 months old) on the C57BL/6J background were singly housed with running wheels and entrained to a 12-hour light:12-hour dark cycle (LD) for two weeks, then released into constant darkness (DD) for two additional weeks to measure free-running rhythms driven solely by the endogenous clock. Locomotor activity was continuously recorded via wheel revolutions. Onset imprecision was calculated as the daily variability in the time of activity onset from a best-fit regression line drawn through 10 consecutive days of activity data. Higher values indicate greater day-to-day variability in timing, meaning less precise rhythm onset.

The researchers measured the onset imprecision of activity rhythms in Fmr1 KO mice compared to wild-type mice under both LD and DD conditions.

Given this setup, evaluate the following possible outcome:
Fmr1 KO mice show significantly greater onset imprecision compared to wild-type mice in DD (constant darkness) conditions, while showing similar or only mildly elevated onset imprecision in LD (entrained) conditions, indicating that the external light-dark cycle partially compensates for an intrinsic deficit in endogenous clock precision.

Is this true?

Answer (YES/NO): YES